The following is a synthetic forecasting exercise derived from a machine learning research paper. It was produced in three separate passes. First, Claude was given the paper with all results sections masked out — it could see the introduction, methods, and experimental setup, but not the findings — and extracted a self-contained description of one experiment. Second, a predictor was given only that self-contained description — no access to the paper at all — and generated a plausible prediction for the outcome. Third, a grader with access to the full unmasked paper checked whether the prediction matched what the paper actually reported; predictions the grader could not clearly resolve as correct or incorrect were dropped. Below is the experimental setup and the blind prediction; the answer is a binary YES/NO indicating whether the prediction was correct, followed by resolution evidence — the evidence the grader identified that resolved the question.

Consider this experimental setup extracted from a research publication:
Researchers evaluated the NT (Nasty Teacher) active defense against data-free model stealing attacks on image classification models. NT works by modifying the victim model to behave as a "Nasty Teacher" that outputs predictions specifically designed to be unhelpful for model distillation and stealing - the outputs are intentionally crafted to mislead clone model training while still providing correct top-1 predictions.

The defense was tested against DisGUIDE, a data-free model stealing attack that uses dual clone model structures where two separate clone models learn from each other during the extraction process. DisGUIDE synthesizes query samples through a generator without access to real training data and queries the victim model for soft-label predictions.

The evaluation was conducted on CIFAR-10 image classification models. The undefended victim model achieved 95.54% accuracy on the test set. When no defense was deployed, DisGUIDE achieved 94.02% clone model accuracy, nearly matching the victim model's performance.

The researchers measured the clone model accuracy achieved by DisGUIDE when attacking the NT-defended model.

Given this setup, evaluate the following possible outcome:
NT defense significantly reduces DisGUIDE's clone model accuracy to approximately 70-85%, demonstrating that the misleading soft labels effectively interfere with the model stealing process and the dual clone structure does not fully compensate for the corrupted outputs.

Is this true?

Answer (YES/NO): NO